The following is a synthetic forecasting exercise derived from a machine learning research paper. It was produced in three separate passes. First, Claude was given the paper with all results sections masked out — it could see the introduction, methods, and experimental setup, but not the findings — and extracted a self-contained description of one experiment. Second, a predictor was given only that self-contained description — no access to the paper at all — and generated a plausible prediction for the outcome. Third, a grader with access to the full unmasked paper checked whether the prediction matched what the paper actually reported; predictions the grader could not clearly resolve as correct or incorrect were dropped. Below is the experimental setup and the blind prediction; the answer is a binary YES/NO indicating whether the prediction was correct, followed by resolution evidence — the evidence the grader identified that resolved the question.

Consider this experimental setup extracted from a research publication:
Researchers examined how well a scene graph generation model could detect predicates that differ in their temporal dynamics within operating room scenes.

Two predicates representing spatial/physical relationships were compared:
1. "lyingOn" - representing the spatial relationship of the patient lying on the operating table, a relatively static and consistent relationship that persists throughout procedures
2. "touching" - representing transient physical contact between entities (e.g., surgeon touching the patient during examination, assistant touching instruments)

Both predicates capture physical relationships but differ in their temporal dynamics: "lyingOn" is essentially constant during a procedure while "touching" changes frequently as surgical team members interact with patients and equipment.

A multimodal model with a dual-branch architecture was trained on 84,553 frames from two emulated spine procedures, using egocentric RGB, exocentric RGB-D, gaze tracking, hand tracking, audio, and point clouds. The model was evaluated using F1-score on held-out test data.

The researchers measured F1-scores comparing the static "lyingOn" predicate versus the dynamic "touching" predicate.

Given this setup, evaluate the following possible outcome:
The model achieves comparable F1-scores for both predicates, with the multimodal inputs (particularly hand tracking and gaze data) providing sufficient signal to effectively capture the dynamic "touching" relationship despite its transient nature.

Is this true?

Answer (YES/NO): NO